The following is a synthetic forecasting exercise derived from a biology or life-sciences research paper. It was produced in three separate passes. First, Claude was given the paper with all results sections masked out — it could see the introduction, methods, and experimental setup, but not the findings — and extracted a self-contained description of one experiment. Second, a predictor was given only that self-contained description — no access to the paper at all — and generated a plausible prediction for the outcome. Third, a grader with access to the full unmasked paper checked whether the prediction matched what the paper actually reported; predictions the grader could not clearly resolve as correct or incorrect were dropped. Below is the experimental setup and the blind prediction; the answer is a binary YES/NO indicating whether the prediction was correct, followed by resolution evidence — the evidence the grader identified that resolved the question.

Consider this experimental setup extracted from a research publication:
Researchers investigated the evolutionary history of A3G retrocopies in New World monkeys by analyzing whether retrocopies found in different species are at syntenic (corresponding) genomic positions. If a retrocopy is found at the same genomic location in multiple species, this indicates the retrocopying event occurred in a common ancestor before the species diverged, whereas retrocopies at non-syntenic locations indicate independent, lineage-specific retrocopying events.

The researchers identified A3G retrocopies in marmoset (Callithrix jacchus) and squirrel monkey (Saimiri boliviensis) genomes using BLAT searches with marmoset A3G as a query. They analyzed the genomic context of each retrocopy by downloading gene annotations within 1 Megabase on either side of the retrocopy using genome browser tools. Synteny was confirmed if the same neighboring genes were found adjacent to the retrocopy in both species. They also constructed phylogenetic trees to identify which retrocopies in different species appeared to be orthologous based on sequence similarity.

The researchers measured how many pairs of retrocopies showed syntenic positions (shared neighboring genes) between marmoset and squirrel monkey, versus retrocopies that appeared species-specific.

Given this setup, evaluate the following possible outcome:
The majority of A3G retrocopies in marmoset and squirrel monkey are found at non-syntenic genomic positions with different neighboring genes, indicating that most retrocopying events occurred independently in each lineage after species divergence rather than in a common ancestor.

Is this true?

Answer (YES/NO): NO